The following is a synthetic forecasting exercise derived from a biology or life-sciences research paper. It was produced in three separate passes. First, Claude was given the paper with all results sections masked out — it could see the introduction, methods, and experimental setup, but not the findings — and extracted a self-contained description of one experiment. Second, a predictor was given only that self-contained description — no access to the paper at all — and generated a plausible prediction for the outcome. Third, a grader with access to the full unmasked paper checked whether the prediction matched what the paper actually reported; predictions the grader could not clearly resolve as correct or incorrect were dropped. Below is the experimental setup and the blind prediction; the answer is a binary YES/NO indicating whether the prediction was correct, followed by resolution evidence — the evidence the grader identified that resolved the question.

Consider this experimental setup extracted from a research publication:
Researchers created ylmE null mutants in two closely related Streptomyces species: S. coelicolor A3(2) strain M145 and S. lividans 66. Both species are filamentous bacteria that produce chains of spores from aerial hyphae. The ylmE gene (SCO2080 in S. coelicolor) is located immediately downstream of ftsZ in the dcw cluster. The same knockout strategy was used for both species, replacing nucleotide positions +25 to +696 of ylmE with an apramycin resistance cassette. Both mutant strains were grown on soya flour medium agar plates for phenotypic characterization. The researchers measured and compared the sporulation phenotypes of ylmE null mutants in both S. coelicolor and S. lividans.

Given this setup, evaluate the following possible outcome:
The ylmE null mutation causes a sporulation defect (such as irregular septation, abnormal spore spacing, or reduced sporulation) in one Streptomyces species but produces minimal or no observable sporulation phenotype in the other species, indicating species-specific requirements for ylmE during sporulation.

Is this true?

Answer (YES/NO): NO